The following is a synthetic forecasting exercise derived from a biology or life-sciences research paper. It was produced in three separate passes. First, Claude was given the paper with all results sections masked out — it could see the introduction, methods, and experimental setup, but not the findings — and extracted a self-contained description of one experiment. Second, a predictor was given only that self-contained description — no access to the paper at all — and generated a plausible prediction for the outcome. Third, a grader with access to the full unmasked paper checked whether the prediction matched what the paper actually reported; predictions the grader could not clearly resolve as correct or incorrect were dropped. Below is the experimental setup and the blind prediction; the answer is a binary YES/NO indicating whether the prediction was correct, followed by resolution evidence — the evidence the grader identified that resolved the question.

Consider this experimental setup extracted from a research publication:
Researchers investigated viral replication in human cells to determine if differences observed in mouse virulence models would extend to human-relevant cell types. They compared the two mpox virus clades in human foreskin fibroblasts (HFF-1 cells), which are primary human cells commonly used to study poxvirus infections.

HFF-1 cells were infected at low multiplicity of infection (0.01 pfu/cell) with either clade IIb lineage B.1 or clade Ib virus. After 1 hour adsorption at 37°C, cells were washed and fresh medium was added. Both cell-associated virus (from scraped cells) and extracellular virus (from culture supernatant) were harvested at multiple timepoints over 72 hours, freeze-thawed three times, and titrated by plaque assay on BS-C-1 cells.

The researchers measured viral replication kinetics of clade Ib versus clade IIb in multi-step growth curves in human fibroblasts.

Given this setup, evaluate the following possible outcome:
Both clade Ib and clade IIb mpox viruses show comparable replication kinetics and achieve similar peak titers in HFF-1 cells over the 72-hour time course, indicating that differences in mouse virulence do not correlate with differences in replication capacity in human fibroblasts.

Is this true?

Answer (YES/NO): NO